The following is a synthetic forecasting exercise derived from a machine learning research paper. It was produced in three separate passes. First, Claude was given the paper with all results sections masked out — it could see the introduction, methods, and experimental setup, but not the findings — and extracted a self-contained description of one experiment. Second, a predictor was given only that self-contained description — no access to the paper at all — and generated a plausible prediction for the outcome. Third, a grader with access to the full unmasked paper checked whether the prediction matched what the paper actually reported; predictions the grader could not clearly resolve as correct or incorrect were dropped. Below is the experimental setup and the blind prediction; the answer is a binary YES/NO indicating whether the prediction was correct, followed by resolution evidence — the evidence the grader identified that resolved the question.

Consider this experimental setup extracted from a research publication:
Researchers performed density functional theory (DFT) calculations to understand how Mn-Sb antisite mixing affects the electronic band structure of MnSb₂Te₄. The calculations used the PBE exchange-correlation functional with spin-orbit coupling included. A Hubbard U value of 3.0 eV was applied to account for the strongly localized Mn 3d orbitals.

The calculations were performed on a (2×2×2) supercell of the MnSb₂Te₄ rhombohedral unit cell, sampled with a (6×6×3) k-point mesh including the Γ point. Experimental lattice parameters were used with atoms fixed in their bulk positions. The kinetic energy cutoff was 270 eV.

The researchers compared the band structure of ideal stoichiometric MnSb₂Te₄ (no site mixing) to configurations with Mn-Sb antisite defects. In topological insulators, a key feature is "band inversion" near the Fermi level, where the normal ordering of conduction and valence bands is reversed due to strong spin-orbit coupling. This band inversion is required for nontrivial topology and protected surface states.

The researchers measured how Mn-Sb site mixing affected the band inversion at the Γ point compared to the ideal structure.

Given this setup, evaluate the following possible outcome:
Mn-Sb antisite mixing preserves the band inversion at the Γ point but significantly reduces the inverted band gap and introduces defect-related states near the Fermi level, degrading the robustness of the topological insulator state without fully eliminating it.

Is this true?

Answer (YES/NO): NO